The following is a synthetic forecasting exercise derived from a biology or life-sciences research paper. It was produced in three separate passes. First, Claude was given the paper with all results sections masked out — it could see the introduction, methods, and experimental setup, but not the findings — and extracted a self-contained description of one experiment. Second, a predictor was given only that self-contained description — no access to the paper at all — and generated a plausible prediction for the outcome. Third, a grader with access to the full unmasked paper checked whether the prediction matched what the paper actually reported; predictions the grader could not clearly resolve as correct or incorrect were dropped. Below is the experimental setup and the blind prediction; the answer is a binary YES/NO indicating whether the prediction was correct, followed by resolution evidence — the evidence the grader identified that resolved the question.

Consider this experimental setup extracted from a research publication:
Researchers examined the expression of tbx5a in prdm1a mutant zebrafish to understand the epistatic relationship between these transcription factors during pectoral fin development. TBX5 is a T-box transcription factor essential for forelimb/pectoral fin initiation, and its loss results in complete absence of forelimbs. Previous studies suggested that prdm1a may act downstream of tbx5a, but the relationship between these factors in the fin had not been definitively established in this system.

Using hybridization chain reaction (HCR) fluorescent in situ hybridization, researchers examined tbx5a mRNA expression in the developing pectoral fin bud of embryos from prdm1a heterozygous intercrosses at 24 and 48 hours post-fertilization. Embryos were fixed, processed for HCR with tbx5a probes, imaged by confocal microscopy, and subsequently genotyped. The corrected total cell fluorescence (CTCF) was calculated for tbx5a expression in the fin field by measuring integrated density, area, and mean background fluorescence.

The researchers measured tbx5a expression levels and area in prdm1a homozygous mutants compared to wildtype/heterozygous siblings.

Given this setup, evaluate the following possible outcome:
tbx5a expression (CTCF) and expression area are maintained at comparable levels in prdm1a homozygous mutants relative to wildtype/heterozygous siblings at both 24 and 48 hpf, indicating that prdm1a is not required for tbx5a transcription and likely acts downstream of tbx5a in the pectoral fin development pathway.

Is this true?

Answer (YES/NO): NO